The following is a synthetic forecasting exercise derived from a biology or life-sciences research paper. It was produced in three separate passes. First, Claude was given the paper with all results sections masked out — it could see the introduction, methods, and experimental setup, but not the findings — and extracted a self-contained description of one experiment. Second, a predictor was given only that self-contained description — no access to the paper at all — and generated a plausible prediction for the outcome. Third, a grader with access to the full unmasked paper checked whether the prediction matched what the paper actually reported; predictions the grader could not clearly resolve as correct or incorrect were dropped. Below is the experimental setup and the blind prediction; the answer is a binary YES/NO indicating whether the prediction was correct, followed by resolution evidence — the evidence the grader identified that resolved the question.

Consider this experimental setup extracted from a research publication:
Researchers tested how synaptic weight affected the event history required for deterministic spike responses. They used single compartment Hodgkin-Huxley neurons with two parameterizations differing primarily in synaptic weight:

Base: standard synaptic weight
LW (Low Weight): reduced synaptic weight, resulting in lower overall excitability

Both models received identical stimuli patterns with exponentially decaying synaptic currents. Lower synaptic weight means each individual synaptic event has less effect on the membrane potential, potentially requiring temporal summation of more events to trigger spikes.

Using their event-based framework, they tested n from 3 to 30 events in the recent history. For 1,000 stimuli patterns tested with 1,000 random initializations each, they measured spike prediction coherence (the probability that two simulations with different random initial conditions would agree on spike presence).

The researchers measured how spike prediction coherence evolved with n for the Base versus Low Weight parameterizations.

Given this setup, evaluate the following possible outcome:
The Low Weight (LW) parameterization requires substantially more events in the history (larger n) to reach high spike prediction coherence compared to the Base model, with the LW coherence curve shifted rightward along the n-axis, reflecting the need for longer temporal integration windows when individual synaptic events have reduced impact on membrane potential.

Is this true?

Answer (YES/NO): NO